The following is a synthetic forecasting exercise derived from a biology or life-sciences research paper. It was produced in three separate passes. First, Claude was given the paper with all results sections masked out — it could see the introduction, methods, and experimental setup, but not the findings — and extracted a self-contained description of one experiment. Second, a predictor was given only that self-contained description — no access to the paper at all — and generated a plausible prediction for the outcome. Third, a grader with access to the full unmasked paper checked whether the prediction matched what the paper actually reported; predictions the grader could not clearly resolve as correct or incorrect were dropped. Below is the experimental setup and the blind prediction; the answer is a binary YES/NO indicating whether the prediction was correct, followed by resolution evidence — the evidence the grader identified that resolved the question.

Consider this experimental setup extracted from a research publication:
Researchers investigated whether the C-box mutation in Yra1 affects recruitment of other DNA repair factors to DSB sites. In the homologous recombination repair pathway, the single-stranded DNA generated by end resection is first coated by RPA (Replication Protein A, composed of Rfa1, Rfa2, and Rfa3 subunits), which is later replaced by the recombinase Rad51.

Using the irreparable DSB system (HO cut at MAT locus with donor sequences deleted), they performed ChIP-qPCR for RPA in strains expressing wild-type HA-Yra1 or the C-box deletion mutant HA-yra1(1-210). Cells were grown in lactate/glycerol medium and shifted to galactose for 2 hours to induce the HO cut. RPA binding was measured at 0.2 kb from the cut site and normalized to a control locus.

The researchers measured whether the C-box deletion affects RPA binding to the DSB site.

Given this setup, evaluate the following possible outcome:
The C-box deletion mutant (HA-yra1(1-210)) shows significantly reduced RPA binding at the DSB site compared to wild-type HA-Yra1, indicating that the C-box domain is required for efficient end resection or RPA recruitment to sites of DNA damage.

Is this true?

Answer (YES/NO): NO